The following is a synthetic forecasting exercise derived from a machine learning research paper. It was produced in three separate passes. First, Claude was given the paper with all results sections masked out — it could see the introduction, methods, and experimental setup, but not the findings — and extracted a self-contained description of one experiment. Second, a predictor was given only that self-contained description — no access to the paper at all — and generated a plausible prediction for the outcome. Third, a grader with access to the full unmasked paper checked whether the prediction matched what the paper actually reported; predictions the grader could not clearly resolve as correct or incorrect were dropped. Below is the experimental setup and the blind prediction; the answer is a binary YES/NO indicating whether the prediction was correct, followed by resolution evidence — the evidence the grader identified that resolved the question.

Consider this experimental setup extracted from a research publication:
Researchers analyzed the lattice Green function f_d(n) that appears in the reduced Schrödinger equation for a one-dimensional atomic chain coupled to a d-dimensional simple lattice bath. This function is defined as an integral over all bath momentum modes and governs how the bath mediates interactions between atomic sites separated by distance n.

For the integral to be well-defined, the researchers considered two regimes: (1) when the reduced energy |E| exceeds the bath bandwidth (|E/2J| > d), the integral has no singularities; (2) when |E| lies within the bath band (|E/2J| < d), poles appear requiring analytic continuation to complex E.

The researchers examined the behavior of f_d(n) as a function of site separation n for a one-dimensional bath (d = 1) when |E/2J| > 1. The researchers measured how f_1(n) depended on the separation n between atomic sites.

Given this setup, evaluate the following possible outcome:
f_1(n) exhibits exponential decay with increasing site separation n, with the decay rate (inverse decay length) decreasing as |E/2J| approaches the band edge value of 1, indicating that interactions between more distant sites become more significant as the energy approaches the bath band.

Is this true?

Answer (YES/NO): YES